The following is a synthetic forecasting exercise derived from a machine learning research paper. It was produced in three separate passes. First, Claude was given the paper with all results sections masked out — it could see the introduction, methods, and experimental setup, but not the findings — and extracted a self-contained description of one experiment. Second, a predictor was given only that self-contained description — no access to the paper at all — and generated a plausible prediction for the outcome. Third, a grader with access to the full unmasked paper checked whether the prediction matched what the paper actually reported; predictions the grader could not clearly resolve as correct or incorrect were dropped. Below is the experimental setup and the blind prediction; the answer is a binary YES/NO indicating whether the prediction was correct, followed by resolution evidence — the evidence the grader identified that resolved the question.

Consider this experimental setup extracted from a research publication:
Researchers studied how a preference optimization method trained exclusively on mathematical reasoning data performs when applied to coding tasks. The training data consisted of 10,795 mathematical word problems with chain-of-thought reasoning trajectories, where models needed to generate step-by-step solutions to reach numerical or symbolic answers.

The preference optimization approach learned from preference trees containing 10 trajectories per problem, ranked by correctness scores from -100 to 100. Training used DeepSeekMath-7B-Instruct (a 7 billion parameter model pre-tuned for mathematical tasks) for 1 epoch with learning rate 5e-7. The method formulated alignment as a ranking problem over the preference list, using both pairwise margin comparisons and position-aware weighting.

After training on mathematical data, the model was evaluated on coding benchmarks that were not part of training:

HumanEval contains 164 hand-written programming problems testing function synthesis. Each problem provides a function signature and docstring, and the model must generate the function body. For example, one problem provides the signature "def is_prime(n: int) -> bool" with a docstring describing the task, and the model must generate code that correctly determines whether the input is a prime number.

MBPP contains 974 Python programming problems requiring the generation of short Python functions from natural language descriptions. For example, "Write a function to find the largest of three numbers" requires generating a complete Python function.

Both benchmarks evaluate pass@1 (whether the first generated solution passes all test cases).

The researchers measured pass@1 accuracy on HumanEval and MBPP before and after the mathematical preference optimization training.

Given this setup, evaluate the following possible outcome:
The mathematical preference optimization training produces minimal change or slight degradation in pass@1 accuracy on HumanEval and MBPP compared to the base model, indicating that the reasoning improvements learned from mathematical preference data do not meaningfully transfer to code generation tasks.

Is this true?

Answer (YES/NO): NO